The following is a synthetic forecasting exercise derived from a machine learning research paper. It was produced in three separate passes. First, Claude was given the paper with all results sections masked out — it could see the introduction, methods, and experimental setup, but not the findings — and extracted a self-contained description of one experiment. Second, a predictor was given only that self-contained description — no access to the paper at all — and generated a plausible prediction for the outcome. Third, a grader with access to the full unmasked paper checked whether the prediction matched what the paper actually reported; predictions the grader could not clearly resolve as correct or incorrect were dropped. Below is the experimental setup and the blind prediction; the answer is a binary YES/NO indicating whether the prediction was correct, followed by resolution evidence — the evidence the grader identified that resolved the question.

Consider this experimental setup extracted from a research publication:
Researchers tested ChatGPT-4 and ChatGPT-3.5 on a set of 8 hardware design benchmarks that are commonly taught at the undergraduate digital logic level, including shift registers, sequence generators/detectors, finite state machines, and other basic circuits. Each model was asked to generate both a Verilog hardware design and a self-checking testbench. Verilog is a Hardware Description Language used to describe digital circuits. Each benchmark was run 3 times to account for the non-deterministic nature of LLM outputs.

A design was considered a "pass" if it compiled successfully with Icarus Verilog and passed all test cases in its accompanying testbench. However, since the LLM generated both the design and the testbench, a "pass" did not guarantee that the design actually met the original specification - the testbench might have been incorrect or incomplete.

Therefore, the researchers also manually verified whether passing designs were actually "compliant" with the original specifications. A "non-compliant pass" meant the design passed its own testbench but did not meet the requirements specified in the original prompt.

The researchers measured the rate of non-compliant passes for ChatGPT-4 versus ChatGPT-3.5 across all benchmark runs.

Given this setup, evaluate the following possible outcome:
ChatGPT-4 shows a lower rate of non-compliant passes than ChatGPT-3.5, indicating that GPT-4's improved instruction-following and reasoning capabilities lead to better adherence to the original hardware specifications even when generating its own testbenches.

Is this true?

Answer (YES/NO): YES